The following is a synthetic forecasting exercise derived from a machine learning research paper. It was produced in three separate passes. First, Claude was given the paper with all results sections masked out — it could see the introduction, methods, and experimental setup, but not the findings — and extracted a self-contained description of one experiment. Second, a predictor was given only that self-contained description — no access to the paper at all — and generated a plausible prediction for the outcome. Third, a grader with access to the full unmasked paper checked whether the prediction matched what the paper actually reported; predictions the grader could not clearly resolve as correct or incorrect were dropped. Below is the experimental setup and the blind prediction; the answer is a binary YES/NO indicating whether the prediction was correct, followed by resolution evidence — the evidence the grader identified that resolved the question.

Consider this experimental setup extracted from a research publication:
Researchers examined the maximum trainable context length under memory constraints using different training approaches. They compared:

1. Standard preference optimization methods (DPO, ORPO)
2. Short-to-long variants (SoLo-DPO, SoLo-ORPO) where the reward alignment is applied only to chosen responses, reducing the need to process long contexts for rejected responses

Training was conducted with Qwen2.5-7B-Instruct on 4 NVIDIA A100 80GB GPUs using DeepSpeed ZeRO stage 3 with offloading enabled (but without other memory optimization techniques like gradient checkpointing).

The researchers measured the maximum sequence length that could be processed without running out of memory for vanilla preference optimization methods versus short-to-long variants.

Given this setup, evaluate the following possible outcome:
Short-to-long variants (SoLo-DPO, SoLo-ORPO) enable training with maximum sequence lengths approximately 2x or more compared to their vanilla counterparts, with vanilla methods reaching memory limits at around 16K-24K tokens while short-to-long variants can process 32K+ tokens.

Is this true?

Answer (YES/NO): NO